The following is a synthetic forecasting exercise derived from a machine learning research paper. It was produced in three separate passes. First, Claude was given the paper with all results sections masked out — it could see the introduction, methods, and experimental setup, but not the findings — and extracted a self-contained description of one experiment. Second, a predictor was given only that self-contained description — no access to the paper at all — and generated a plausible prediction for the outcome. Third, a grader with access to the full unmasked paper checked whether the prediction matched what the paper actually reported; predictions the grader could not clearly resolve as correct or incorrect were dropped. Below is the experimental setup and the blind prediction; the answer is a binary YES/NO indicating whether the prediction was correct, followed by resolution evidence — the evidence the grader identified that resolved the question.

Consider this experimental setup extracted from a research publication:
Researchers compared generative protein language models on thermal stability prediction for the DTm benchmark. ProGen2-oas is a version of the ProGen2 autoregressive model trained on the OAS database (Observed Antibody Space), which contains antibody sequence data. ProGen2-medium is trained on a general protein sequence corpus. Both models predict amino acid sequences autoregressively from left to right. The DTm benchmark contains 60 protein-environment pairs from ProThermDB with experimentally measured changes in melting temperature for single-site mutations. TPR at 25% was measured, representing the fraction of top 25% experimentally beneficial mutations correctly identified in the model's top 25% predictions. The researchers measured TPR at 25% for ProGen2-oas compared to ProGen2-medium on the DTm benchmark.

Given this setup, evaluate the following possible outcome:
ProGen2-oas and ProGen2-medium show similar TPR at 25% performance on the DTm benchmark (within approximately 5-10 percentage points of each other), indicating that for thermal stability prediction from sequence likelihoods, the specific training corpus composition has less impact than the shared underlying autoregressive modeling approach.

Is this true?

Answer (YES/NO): NO